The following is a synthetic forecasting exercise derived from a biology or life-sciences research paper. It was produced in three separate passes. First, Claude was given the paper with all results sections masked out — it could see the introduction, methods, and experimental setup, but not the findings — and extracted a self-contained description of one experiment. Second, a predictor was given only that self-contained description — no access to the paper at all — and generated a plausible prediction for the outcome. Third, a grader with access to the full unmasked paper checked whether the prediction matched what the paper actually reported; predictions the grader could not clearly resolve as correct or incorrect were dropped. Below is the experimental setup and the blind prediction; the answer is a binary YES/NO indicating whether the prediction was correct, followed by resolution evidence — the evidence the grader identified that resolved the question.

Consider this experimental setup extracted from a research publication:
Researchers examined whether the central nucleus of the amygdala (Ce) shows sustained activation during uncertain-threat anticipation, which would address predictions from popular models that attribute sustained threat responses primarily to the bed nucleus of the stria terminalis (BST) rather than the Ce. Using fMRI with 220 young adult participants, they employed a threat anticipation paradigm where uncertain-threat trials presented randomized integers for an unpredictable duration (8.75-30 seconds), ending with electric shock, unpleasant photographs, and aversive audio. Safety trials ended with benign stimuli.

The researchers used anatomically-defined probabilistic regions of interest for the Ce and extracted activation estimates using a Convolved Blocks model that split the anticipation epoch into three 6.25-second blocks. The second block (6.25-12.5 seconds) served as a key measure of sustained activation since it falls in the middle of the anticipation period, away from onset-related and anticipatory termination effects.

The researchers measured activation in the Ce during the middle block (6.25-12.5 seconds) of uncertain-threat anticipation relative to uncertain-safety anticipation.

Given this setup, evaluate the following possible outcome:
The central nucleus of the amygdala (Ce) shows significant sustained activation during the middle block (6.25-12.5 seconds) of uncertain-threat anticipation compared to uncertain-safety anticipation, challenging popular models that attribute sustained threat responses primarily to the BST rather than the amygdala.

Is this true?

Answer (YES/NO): YES